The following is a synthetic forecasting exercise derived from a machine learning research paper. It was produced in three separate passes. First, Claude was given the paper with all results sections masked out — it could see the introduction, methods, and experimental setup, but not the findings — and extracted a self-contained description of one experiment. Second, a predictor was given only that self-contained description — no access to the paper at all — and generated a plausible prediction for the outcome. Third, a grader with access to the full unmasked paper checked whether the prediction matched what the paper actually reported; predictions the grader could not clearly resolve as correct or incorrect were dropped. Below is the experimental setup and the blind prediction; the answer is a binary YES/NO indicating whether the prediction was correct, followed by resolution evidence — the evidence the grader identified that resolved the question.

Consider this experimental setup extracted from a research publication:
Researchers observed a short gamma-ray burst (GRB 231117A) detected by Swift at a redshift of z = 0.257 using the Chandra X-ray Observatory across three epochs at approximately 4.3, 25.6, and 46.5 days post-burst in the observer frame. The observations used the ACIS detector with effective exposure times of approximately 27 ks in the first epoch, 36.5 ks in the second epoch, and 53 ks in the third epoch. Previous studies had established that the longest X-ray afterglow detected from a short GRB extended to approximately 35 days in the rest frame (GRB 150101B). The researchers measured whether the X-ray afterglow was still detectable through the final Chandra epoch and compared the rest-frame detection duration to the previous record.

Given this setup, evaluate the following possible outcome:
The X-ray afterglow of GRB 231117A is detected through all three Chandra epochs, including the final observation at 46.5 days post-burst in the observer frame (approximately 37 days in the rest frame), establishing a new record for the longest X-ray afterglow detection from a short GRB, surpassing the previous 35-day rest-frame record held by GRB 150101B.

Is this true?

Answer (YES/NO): YES